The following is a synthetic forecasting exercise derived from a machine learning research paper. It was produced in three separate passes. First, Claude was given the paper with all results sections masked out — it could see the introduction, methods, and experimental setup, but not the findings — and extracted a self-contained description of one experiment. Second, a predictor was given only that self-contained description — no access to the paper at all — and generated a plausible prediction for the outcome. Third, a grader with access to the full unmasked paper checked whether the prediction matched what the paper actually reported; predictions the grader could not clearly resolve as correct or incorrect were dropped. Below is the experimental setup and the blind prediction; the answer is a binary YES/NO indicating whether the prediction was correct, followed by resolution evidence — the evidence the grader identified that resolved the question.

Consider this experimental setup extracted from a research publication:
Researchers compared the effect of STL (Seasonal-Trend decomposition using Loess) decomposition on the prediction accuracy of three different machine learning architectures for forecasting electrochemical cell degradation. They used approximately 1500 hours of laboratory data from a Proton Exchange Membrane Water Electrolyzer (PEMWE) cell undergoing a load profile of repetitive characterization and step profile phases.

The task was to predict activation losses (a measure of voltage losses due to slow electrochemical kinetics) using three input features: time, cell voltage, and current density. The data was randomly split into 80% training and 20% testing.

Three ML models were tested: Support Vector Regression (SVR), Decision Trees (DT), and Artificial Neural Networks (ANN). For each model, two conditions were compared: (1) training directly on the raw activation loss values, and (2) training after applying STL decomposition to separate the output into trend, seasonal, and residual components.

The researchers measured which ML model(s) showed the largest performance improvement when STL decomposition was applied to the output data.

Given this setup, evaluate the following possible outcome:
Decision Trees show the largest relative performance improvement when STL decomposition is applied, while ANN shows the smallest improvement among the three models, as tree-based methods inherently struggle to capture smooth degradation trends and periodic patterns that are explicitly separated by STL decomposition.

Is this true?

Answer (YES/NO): NO